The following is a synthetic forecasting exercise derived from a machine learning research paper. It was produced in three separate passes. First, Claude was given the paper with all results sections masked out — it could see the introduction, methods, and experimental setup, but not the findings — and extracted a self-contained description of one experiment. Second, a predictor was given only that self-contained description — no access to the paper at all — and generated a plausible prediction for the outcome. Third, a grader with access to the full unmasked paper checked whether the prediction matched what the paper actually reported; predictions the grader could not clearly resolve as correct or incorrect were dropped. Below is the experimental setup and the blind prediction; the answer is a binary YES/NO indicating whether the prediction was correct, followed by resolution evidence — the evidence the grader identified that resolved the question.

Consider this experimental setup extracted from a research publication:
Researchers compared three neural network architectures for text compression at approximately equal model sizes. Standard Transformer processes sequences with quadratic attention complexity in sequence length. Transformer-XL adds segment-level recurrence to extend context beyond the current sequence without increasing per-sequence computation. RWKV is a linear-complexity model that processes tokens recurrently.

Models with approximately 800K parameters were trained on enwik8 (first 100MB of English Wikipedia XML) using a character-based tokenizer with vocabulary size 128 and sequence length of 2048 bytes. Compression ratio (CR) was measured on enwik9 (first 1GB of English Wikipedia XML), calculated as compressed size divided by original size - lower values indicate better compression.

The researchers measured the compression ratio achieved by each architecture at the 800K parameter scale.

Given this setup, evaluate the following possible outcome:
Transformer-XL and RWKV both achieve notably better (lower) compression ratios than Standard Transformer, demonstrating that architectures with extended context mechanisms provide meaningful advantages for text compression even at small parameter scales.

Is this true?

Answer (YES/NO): YES